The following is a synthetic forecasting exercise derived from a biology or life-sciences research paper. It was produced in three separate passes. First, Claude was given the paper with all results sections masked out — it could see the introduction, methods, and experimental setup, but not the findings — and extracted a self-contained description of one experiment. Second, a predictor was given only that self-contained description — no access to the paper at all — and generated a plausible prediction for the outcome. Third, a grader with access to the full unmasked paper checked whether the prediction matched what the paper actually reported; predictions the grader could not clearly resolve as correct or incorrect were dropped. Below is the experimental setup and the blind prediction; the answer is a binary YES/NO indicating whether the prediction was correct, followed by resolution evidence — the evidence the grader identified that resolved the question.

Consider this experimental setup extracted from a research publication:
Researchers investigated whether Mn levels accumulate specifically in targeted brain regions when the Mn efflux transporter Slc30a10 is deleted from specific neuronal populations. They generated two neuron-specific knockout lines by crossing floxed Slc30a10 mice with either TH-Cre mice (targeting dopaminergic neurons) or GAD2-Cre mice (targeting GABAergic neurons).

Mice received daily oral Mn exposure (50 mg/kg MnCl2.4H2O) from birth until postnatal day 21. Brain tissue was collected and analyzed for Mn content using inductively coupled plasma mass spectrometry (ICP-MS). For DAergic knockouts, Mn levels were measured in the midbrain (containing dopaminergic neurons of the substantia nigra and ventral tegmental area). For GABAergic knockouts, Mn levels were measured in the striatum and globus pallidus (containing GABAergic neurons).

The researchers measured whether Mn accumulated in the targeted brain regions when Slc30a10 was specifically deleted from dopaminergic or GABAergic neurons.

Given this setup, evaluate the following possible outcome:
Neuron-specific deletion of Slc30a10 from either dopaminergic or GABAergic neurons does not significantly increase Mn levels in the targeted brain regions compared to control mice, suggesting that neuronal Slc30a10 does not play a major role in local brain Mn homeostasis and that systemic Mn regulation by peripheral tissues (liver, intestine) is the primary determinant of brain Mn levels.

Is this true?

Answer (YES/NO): NO